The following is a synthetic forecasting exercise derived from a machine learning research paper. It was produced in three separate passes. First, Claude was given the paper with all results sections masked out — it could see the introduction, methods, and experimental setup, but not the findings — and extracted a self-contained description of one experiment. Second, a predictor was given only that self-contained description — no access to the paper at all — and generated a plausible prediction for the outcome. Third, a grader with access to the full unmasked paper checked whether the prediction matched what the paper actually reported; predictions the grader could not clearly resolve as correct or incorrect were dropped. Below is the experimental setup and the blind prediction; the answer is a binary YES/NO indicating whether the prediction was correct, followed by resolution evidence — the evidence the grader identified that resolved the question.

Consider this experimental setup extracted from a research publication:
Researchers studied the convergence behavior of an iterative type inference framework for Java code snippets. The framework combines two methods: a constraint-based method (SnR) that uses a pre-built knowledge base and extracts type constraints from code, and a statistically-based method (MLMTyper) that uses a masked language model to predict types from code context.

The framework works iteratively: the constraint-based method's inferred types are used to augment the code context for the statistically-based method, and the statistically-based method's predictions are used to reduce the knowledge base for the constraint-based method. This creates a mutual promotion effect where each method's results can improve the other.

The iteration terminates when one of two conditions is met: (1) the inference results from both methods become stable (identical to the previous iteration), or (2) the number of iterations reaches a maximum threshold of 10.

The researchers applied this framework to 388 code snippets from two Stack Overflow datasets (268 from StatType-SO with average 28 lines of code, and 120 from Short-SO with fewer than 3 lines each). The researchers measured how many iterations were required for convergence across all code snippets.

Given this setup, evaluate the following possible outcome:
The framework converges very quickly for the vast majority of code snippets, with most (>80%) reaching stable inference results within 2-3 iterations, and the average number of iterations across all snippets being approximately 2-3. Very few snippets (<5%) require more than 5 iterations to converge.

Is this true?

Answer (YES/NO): YES